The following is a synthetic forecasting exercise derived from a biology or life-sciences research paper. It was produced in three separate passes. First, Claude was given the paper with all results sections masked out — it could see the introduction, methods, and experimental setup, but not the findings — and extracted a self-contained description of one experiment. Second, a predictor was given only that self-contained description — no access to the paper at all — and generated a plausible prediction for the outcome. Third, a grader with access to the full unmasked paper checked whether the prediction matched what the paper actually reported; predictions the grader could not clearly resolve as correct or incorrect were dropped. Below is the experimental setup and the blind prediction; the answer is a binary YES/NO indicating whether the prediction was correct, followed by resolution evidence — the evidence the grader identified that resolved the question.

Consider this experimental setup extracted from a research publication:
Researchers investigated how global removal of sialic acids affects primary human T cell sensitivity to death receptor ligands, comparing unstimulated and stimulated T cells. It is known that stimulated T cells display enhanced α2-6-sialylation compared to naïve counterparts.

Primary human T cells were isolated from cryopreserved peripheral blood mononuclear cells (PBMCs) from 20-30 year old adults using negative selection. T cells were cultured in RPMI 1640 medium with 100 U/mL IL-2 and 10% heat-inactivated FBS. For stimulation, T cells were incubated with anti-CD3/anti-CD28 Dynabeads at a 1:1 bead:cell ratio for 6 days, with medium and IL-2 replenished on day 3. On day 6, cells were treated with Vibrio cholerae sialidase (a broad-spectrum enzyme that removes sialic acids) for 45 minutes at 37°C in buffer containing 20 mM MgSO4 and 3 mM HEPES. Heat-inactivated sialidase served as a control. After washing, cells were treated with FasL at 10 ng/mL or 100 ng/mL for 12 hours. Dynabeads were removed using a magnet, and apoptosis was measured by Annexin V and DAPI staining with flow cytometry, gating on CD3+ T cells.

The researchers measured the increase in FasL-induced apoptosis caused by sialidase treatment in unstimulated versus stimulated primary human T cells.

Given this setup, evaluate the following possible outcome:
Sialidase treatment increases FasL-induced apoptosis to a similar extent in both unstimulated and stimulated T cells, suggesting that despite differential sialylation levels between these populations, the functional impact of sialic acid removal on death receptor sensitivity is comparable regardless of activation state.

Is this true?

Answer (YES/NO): NO